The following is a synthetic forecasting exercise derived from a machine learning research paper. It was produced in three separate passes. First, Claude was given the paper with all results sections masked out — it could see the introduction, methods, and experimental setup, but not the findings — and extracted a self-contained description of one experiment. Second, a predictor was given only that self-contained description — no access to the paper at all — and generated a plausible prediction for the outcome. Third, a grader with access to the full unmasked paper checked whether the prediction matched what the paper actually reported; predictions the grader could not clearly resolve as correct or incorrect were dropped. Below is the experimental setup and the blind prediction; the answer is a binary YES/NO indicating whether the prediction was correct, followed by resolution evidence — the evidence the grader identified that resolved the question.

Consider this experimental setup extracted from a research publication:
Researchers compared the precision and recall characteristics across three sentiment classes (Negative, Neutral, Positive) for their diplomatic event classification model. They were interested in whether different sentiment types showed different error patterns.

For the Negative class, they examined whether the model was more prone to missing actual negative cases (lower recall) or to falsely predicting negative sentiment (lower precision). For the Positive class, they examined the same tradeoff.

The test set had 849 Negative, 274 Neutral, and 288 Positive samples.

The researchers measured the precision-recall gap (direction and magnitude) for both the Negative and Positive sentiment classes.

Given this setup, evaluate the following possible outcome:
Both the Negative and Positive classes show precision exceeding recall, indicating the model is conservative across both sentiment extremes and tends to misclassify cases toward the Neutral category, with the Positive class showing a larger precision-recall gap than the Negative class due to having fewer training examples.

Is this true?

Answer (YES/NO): NO